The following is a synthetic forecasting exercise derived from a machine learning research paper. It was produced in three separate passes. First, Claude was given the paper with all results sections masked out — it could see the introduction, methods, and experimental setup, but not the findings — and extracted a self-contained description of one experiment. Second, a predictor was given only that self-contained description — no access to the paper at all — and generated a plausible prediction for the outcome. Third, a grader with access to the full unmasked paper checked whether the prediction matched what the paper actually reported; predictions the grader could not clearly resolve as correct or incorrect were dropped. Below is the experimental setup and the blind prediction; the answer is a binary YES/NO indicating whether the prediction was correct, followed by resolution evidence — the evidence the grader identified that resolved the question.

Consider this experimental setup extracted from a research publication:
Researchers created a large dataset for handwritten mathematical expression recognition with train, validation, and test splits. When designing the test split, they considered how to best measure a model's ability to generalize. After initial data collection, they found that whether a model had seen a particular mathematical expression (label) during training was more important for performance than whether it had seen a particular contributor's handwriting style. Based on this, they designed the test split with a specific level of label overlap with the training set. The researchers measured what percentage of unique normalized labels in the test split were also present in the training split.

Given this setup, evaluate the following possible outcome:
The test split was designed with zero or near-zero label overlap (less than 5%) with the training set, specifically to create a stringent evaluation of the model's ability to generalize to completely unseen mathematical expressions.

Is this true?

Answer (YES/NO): NO